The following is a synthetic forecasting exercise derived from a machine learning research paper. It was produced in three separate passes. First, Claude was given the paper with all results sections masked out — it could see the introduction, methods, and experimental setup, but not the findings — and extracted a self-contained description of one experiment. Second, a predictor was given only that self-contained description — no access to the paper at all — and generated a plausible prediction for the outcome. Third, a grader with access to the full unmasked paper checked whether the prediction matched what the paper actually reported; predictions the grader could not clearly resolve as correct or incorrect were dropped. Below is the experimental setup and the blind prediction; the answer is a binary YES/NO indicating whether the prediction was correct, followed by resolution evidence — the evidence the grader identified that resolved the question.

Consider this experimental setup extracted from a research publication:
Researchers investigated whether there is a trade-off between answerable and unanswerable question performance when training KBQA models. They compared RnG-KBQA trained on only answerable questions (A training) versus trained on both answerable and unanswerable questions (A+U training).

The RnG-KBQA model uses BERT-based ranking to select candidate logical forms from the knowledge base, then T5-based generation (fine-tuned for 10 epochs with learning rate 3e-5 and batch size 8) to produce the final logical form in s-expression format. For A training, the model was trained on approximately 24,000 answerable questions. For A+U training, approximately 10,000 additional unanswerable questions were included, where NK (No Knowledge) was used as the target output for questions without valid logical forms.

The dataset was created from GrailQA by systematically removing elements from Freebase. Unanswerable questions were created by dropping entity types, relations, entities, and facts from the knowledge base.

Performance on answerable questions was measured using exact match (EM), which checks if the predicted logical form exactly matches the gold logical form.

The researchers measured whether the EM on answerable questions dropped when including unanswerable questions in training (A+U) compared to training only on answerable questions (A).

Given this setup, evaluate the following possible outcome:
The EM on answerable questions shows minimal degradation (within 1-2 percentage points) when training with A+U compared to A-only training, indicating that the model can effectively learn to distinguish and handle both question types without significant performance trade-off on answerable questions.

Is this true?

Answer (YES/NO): NO